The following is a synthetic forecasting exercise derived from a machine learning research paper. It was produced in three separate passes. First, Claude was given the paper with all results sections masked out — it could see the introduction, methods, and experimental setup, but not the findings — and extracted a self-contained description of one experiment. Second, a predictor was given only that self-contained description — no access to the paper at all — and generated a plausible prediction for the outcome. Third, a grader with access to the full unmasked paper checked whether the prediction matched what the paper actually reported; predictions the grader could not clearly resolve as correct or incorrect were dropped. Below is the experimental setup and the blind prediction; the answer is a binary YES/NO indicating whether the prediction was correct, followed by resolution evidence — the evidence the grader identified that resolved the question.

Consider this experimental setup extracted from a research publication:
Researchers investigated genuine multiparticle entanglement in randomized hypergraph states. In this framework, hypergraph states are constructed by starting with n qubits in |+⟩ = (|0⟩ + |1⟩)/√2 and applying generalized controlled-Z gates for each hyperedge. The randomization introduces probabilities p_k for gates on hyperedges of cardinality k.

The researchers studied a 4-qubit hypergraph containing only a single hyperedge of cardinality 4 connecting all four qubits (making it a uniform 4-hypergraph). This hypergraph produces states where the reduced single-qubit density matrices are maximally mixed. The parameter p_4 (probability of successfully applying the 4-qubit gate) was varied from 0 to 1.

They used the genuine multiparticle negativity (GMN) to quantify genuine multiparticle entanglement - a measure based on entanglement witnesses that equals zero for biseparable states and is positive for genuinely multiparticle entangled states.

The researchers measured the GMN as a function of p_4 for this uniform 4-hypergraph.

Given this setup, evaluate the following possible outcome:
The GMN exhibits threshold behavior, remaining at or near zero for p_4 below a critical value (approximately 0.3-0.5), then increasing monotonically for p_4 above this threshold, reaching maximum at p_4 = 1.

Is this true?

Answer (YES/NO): NO